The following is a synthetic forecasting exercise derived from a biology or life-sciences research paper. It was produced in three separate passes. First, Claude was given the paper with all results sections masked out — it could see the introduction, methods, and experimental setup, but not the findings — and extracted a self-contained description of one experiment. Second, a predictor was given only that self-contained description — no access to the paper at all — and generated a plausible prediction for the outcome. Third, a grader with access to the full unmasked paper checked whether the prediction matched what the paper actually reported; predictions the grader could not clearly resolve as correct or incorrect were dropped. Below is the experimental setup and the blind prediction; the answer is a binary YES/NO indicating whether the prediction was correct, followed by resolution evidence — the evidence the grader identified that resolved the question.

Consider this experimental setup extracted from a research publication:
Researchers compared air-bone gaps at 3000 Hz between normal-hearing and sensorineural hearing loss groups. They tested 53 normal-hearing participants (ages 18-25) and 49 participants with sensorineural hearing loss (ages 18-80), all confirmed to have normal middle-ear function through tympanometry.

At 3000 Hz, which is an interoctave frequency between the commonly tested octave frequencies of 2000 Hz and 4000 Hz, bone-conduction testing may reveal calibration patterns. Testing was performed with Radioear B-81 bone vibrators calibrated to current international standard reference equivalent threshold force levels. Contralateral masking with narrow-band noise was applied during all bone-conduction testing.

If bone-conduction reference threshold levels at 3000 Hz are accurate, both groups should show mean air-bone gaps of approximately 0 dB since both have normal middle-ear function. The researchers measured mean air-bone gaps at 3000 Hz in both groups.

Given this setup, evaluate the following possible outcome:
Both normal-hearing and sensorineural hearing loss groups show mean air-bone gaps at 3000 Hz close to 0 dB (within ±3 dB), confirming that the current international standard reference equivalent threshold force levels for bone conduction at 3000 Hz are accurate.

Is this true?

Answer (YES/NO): NO